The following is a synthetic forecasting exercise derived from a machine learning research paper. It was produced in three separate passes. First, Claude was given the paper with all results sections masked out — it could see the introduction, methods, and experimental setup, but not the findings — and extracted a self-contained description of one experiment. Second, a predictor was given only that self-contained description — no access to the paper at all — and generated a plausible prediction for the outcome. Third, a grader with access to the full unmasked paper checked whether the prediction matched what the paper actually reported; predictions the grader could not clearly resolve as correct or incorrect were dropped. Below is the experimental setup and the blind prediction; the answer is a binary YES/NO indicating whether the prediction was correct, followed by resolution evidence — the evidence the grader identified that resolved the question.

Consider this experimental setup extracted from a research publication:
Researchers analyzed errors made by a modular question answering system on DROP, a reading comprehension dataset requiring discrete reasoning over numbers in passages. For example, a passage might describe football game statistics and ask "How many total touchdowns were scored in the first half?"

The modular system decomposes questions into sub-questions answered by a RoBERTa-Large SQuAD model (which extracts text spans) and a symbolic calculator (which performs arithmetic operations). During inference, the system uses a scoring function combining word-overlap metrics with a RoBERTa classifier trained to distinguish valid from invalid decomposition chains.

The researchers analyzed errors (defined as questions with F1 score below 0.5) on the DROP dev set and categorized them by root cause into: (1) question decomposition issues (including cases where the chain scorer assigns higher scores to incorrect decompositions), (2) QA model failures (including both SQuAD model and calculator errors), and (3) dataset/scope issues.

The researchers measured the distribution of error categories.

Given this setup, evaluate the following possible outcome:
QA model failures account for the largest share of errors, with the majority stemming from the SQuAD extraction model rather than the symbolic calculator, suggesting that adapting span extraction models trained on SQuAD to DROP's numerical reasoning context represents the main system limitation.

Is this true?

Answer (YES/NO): NO